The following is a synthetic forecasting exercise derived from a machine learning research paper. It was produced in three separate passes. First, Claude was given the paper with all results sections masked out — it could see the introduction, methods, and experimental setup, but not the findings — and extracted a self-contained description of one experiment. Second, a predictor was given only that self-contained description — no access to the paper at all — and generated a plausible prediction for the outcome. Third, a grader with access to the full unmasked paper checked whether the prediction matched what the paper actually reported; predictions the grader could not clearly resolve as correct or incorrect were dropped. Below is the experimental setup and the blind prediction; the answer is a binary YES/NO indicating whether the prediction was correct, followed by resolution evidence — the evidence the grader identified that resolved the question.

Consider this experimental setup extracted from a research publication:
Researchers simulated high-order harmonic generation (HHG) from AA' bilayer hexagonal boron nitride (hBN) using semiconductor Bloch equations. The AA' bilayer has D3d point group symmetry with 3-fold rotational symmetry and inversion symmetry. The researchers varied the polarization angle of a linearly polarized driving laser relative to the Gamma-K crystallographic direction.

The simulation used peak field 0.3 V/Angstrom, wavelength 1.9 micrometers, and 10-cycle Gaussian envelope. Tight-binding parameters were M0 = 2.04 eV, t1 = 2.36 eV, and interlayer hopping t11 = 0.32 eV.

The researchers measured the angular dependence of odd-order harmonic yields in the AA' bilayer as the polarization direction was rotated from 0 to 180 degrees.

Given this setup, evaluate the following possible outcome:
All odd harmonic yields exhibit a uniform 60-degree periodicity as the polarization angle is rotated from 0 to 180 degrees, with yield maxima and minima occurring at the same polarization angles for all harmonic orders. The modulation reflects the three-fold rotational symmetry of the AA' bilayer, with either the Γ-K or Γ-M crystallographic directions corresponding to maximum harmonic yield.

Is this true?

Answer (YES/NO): NO